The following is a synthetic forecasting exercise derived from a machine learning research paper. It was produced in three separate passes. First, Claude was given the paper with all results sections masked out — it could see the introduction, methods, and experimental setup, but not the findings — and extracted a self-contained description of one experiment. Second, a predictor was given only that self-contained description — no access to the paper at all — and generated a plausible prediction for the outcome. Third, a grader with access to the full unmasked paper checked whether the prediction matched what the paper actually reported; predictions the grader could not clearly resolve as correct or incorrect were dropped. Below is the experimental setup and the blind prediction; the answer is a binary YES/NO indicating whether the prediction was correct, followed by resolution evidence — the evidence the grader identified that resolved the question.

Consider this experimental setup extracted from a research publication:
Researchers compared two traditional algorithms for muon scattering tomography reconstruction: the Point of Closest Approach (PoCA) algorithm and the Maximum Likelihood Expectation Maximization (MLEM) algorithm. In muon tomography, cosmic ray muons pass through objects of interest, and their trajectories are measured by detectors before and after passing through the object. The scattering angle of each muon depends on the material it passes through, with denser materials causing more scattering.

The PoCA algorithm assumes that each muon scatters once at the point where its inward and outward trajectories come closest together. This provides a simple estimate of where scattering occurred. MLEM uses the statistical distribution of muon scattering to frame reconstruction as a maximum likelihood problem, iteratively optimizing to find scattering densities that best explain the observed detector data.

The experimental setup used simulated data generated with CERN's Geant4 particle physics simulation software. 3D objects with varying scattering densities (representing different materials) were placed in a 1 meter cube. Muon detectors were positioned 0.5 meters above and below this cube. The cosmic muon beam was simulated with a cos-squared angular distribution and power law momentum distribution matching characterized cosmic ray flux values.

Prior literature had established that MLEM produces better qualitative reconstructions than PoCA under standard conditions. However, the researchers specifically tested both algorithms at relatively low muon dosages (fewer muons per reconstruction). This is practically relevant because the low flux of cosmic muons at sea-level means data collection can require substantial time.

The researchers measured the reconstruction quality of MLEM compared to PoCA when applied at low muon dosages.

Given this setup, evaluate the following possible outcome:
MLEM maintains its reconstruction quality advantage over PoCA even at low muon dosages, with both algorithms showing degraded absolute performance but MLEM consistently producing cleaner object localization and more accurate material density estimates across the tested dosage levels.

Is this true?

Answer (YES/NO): NO